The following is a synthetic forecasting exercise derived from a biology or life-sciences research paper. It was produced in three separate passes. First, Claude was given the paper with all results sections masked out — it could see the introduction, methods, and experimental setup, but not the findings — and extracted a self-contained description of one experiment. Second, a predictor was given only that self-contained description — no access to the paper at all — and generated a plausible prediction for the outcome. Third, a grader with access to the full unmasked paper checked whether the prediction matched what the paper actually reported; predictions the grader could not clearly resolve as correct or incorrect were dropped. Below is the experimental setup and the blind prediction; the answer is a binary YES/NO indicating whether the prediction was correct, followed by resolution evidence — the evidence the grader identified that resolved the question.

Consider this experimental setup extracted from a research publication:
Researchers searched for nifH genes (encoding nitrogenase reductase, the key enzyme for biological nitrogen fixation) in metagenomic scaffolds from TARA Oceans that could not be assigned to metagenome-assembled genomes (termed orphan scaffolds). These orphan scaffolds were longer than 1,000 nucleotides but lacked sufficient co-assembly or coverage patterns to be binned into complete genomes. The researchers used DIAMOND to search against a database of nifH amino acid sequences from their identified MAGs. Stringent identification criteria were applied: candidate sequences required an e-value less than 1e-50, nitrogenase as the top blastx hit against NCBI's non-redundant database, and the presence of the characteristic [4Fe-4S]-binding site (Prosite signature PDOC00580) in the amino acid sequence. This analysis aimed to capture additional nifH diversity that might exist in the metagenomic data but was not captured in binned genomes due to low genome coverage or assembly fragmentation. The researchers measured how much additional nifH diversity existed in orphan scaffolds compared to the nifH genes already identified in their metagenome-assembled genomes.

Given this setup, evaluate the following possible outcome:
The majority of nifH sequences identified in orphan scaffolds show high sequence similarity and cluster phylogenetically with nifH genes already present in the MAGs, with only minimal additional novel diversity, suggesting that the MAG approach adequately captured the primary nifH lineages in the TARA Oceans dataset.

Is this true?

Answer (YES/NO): NO